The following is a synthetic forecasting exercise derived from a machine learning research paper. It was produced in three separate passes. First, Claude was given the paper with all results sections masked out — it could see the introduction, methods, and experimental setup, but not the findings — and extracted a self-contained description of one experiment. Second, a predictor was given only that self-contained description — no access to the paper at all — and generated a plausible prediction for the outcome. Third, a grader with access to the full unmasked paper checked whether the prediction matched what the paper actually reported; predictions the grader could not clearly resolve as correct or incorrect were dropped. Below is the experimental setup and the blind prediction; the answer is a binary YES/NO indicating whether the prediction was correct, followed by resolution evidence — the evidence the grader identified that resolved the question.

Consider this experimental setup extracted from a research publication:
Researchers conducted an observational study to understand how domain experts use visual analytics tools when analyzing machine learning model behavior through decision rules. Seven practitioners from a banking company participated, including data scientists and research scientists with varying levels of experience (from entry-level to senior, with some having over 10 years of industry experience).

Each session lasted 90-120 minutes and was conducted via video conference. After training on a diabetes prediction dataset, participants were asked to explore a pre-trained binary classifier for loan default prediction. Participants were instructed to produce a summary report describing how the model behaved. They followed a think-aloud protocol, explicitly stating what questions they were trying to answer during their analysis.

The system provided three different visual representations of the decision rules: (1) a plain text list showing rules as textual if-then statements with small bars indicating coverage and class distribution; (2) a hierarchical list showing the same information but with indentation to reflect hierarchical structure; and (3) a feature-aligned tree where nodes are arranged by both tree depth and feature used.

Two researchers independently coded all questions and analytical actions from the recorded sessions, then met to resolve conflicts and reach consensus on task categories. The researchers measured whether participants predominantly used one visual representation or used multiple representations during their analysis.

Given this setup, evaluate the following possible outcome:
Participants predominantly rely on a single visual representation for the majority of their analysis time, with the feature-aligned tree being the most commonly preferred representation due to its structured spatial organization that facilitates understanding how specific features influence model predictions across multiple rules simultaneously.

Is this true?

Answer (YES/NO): NO